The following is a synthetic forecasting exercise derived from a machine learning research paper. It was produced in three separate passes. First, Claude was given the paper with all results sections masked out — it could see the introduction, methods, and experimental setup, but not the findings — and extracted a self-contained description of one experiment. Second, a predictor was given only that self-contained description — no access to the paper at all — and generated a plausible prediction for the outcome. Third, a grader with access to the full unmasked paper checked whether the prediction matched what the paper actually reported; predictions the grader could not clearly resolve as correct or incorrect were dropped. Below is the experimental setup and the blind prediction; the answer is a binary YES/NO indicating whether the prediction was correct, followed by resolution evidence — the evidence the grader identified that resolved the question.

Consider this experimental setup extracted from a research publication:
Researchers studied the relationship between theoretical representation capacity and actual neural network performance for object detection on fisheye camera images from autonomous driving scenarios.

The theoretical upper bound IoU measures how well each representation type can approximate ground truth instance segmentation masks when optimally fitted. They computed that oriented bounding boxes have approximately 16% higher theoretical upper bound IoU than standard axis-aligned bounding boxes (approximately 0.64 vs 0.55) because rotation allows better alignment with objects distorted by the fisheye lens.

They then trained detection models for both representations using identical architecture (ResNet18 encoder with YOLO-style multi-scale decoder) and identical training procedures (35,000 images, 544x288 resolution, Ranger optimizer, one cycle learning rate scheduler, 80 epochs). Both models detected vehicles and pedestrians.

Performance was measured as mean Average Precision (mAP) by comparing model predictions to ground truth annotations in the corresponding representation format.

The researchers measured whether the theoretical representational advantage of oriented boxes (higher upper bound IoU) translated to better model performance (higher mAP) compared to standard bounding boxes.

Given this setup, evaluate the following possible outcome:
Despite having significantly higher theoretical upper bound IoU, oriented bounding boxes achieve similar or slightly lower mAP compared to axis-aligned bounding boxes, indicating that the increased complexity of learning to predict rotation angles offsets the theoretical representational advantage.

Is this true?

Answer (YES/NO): YES